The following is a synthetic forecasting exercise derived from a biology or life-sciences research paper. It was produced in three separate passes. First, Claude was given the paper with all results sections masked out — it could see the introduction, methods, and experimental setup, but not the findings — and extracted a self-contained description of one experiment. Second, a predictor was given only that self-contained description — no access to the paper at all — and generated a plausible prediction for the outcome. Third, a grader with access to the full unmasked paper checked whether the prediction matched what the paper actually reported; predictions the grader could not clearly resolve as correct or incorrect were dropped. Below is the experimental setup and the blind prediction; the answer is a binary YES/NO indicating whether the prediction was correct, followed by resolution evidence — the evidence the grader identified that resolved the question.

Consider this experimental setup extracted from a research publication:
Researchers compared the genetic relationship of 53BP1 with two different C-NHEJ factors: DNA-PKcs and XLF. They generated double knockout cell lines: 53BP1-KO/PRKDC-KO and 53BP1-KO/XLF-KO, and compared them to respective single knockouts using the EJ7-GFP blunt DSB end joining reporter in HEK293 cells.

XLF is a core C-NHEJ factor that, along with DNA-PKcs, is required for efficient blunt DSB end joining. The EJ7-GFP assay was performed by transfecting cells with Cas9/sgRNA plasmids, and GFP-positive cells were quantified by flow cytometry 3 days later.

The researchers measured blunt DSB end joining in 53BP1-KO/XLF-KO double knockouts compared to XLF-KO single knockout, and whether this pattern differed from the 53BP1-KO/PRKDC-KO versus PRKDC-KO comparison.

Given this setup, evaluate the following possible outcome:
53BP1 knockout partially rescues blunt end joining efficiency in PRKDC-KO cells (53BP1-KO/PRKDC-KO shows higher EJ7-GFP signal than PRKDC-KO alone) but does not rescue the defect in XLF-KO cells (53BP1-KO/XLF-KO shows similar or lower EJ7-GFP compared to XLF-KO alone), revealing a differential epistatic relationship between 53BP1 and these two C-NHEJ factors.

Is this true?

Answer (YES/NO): NO